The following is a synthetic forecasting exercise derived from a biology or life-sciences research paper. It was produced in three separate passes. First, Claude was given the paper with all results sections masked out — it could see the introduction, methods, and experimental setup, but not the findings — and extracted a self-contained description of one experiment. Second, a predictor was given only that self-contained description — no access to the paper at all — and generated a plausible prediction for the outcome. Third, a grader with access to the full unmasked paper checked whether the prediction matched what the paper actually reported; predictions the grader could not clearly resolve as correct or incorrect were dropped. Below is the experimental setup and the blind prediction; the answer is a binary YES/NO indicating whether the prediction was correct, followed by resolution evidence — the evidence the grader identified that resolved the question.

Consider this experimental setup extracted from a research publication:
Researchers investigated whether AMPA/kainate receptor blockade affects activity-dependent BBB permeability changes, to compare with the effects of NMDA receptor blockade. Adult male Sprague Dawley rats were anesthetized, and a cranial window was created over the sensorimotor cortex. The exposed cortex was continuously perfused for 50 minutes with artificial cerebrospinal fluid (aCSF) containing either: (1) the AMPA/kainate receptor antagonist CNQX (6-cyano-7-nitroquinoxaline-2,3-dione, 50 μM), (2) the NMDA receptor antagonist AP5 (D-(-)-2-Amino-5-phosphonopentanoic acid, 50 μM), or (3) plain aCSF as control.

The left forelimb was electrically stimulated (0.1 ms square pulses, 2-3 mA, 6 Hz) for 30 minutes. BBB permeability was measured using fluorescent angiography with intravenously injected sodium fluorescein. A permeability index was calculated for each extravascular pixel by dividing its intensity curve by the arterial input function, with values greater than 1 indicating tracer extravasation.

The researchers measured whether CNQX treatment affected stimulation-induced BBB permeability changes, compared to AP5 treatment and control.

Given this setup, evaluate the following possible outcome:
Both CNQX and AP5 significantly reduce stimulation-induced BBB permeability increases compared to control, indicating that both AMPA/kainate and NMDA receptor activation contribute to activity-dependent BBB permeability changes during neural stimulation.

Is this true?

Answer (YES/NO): NO